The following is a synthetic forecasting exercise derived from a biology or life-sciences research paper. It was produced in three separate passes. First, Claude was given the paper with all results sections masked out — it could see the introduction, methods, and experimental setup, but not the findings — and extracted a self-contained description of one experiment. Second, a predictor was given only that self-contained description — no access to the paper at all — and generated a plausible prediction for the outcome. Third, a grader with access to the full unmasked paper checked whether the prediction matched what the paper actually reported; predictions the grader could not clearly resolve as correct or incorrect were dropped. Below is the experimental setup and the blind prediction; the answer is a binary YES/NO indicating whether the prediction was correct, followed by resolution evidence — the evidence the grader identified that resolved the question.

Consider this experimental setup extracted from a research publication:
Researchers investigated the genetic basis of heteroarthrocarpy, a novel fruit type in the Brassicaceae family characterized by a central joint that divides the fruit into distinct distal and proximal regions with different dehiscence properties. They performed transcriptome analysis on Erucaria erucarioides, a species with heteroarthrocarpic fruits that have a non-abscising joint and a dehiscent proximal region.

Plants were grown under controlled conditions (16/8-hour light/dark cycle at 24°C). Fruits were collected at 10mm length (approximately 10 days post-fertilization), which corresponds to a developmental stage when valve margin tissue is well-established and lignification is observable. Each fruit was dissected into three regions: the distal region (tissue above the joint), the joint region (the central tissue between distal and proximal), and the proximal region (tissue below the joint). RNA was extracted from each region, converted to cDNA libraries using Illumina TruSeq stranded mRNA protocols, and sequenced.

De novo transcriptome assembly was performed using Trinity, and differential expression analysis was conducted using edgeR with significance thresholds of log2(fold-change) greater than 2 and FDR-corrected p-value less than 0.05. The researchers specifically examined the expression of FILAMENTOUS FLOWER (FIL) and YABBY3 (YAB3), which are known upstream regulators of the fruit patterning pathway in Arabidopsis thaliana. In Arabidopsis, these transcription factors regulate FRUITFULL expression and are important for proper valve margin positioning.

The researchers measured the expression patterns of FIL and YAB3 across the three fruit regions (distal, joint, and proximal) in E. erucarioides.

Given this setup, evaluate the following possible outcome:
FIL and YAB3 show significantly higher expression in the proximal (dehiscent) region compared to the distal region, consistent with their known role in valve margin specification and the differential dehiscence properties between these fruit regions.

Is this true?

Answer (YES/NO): NO